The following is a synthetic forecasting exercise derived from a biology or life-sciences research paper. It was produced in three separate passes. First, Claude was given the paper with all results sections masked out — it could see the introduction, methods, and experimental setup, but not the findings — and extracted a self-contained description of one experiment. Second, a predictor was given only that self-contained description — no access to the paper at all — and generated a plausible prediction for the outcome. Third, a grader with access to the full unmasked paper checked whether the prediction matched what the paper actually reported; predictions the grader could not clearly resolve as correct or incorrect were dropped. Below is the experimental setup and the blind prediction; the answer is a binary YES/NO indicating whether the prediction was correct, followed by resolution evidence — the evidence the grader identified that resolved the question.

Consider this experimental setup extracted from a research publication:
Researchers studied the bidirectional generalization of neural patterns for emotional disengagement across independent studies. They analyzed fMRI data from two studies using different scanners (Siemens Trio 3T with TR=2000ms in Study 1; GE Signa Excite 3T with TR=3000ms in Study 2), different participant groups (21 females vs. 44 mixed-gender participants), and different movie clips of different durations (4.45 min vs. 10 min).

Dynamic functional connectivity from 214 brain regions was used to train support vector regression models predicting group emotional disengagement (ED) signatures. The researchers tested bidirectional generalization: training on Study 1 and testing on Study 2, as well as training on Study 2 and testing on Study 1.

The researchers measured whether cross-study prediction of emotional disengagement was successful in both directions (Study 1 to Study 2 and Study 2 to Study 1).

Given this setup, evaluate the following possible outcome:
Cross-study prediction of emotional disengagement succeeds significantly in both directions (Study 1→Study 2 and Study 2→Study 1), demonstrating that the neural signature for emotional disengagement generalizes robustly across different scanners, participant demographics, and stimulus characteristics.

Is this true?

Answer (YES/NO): YES